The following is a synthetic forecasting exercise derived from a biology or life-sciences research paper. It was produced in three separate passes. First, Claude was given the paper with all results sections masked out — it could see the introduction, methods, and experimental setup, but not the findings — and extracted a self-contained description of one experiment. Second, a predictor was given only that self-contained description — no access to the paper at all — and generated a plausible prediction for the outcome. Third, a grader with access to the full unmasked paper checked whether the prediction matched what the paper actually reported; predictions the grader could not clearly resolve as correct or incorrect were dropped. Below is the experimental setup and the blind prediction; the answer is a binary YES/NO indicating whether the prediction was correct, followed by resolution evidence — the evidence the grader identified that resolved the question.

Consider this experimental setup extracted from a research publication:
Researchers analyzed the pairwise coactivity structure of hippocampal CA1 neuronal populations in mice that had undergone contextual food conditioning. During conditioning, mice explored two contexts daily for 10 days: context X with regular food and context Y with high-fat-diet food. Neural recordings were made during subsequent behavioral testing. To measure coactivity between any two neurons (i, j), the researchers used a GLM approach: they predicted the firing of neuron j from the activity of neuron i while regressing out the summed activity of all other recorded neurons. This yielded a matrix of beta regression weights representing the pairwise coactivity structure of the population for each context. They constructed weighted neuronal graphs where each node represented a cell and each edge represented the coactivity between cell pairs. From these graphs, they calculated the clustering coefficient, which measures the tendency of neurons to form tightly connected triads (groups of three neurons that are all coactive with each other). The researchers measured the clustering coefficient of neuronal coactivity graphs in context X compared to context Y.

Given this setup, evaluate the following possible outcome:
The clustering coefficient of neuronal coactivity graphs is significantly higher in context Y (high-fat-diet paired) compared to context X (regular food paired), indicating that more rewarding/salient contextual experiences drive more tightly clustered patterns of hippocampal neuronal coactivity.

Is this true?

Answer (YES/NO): YES